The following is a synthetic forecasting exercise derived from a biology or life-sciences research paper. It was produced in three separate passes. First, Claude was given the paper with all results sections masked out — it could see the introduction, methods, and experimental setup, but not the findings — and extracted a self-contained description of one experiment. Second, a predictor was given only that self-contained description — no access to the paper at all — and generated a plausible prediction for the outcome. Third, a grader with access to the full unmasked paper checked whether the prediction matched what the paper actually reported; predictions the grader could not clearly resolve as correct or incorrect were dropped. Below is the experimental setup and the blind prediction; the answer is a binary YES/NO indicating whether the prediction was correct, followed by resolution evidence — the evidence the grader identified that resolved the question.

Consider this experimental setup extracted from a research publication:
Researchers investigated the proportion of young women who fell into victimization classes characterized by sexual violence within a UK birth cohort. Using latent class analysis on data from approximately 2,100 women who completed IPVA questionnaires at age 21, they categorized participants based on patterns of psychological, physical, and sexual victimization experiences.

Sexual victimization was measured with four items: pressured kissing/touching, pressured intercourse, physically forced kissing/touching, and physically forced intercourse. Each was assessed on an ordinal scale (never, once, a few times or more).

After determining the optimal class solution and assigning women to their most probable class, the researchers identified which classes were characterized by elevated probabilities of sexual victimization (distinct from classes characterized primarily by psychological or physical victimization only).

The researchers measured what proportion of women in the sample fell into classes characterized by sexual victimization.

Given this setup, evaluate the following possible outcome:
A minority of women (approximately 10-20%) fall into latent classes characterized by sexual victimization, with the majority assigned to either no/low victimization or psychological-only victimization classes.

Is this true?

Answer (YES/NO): YES